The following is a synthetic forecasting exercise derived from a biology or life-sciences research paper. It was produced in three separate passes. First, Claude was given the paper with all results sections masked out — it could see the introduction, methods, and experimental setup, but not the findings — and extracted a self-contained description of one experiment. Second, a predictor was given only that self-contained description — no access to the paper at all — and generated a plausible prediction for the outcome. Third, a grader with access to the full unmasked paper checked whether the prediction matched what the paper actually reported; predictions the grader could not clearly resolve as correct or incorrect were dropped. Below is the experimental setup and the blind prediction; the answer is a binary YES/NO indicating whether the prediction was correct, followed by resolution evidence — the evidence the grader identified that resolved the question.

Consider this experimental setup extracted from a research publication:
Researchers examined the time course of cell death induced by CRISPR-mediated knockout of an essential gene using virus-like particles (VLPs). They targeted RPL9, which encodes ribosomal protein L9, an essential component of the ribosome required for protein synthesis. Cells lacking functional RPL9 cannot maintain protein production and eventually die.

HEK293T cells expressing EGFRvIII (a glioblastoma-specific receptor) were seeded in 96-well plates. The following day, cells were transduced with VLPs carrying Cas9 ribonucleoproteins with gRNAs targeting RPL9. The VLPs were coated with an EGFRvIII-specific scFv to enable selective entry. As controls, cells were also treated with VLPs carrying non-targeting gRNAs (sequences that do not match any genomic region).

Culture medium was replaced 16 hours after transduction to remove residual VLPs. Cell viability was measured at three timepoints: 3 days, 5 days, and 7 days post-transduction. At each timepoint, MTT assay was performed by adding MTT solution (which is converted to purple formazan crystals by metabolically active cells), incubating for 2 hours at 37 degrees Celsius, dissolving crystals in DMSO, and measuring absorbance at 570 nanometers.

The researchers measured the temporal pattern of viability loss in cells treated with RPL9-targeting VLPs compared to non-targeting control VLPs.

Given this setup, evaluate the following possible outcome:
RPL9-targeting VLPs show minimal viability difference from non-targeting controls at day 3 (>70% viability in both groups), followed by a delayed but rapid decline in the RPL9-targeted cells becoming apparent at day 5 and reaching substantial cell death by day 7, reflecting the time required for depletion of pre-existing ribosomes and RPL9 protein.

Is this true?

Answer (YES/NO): NO